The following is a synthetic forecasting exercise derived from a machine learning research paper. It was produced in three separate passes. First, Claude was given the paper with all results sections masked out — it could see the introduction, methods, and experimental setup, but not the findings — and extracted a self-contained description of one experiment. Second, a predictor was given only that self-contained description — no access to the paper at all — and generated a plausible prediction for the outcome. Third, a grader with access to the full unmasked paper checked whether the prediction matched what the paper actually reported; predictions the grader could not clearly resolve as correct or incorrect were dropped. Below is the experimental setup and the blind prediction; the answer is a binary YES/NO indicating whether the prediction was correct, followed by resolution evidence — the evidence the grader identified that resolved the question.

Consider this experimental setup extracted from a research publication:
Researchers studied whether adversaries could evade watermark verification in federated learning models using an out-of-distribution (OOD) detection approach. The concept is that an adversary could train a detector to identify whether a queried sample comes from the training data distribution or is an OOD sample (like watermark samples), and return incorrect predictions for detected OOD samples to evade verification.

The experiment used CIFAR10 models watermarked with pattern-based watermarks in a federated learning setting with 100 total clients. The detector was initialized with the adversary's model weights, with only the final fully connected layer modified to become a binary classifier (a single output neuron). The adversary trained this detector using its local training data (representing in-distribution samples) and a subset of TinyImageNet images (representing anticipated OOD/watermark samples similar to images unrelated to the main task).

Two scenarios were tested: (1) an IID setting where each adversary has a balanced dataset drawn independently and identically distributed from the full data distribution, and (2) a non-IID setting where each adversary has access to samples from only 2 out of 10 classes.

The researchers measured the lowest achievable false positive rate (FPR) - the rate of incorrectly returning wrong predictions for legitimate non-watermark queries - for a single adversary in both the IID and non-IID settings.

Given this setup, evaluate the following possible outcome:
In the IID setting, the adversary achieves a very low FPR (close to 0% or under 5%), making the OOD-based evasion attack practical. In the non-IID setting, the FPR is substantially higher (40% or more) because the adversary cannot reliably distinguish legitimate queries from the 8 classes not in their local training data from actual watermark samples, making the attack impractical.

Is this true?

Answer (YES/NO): YES